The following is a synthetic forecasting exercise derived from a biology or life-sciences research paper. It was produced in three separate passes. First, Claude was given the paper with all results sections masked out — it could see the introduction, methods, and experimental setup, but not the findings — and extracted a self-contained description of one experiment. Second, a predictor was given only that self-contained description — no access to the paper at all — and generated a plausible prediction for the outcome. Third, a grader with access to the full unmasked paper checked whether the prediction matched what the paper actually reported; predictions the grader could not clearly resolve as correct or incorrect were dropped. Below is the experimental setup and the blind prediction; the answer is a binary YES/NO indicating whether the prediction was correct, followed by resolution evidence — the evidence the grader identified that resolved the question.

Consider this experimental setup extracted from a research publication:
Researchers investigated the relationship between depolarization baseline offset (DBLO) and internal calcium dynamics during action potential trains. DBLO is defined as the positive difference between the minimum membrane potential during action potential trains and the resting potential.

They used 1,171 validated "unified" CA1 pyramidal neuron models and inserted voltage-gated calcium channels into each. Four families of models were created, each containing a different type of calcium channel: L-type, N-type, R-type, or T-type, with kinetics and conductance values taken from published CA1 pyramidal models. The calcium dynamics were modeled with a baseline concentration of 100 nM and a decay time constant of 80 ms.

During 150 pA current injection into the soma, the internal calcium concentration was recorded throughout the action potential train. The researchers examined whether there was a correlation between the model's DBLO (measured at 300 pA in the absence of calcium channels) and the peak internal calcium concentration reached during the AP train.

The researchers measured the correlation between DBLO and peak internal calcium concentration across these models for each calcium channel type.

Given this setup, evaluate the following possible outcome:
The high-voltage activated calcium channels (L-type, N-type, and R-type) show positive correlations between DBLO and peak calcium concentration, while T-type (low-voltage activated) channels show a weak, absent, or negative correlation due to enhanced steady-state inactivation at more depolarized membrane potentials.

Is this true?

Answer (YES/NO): NO